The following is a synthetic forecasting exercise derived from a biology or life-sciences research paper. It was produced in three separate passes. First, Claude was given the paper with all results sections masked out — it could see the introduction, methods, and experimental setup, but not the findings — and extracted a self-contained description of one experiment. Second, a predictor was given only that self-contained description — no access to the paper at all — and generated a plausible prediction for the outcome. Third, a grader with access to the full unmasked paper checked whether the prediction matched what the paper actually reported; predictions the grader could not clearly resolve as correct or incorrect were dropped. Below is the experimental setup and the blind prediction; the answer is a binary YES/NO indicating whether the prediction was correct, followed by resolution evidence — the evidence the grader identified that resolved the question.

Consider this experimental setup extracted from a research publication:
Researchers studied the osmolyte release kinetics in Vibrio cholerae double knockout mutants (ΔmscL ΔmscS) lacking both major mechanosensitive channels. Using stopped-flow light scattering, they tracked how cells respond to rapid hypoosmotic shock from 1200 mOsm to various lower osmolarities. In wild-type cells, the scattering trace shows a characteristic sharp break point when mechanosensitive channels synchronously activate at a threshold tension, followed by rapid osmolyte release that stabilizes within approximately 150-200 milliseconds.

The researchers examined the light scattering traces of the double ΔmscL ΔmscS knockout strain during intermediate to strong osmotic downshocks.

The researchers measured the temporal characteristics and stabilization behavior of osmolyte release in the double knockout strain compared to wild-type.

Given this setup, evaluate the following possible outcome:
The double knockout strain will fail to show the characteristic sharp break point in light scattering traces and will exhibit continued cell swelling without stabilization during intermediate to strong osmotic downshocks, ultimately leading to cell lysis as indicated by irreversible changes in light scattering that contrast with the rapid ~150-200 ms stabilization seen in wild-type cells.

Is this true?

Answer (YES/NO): NO